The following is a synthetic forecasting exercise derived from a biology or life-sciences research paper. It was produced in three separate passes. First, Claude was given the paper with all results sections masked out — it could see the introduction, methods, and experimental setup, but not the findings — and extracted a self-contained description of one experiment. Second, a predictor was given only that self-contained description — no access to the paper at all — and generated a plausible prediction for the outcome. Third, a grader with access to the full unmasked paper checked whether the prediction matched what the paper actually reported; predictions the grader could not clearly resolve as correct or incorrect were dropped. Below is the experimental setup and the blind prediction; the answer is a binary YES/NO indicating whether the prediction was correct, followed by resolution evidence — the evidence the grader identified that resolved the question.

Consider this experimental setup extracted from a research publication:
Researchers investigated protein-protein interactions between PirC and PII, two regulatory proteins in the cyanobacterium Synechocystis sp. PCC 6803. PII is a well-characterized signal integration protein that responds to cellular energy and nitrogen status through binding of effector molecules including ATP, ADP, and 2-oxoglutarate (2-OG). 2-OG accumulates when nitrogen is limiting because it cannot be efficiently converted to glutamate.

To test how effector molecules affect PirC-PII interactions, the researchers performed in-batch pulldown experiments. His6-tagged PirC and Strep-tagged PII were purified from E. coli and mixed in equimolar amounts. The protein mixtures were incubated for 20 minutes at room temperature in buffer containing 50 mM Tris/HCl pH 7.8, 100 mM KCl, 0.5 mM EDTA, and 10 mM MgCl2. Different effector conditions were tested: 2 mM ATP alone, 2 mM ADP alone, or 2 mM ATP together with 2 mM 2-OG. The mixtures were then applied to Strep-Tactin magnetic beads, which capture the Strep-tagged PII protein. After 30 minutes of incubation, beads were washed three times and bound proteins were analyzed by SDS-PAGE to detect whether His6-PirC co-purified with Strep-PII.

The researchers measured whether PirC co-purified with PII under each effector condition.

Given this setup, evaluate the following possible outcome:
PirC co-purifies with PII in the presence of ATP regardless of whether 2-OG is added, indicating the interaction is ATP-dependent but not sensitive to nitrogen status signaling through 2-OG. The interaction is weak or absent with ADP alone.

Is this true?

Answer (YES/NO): NO